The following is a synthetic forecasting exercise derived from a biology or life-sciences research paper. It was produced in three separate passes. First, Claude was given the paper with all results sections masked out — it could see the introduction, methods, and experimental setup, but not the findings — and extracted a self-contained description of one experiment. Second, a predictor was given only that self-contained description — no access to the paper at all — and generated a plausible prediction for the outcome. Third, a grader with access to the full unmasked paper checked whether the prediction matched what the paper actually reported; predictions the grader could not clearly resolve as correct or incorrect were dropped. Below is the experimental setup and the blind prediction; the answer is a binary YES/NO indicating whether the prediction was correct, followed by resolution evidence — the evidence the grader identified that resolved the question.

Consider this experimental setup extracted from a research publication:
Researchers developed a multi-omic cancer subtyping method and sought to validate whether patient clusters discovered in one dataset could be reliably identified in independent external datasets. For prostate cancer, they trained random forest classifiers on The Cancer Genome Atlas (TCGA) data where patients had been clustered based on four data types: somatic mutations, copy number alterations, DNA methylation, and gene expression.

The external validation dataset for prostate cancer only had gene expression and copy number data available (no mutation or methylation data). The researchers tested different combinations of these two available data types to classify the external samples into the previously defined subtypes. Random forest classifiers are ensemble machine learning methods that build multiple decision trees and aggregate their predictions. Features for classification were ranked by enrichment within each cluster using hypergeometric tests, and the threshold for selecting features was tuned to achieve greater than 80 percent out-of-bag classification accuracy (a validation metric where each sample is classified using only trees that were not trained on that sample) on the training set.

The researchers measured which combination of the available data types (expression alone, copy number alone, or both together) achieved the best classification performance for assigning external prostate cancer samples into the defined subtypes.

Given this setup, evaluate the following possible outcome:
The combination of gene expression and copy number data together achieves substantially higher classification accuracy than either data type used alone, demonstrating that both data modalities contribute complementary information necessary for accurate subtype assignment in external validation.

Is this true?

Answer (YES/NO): NO